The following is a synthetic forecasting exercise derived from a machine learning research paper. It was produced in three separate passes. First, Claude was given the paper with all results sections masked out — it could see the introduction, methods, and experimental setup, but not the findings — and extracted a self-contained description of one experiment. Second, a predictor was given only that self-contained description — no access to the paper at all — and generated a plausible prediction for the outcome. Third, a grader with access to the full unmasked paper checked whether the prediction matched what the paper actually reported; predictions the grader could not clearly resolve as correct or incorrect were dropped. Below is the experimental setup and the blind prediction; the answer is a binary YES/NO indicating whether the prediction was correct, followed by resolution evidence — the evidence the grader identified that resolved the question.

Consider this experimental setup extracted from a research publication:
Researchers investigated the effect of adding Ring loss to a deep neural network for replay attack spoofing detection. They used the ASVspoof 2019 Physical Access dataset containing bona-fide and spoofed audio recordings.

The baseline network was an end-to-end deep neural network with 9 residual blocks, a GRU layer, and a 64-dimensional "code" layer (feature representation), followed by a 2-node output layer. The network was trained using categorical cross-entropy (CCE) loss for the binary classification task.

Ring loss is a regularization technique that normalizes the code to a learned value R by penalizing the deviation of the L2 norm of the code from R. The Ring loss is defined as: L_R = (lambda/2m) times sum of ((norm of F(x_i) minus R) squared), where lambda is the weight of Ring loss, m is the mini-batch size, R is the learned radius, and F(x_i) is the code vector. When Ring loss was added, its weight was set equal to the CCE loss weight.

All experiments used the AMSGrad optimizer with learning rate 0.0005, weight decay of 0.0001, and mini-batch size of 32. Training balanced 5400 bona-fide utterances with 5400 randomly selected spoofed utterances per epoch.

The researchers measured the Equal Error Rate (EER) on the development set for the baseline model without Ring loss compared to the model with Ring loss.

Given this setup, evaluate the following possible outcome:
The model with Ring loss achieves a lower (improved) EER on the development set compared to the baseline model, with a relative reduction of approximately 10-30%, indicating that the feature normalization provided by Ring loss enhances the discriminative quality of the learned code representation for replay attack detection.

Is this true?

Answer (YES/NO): NO